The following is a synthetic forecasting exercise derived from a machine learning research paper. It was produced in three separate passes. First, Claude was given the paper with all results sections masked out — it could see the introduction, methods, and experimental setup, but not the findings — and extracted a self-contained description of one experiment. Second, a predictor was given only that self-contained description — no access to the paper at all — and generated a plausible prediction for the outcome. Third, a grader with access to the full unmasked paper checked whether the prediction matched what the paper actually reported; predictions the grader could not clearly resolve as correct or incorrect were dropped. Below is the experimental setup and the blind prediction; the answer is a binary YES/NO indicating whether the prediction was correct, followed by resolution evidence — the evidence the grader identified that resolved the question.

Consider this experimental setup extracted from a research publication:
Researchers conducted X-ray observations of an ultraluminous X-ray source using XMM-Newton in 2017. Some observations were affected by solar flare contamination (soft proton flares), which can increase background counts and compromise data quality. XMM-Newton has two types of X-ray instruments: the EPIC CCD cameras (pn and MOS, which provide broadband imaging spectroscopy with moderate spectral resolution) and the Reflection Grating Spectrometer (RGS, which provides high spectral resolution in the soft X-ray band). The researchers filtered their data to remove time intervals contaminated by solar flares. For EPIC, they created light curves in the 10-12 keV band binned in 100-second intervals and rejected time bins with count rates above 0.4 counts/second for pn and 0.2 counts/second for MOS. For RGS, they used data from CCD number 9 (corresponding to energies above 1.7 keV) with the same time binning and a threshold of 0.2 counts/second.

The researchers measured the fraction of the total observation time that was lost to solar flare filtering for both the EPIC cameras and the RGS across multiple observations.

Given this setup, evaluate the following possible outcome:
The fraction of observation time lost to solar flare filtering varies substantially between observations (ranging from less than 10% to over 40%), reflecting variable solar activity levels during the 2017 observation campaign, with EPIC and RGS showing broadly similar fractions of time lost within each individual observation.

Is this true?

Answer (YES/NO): NO